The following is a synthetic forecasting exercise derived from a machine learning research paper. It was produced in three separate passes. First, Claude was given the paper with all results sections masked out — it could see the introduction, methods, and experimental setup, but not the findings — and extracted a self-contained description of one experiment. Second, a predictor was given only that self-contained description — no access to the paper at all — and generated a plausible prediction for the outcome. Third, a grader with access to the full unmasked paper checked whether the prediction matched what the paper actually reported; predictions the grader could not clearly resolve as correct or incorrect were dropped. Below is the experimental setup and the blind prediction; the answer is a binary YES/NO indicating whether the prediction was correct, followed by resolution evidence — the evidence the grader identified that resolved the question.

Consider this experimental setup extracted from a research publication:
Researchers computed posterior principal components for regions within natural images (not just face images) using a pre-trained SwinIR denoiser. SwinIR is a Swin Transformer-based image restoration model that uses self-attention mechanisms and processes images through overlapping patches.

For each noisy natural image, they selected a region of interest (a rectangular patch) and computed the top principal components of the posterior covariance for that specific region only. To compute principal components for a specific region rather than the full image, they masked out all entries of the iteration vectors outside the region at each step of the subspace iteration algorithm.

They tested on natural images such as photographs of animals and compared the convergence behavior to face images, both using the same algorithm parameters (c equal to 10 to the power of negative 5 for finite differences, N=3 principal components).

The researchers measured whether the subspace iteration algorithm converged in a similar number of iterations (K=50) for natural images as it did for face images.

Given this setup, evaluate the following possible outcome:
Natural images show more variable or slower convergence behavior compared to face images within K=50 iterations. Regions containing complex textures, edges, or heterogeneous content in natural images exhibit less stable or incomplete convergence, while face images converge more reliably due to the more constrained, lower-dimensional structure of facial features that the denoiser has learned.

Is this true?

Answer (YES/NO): NO